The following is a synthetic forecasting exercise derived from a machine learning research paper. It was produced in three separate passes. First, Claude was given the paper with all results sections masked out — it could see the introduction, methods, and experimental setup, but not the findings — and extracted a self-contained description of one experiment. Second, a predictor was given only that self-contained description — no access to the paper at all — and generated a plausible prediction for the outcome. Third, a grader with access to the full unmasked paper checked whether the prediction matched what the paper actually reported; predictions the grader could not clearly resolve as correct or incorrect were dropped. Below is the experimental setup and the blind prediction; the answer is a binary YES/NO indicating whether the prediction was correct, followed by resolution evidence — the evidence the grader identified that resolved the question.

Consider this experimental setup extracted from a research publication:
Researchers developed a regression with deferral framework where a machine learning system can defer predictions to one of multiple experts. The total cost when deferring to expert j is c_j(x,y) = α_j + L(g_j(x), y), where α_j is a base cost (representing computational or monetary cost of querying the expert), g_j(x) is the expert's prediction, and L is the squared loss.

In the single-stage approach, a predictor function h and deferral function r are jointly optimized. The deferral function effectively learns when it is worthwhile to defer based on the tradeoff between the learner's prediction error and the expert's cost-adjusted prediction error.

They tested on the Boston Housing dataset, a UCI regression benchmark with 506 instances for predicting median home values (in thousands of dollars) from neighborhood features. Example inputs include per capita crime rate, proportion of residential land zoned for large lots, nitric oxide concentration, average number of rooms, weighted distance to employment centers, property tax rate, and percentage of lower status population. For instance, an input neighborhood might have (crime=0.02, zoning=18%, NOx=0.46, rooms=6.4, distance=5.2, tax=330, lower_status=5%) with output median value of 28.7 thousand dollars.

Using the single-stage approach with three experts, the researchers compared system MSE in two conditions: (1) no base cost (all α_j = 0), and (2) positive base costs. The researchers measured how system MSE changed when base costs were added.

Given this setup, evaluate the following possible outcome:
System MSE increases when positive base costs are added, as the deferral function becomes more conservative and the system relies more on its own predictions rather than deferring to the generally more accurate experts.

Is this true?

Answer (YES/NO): YES